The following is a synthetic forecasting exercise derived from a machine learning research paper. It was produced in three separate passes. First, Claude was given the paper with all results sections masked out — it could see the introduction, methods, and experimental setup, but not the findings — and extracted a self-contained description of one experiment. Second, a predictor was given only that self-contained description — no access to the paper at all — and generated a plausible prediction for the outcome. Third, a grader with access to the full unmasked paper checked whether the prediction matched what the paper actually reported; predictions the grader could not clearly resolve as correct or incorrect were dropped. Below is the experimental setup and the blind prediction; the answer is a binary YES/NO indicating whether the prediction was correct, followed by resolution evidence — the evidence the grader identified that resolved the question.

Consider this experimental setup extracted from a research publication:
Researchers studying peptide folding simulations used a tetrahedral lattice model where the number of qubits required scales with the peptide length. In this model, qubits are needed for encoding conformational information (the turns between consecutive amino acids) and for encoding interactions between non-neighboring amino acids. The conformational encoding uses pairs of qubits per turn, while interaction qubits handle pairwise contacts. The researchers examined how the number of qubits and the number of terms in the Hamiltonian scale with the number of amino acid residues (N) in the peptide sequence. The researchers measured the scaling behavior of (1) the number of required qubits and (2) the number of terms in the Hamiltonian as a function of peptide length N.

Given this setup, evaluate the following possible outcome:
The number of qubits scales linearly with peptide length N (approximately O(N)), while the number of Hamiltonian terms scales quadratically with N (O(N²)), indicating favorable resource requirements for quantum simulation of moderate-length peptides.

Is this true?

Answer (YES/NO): NO